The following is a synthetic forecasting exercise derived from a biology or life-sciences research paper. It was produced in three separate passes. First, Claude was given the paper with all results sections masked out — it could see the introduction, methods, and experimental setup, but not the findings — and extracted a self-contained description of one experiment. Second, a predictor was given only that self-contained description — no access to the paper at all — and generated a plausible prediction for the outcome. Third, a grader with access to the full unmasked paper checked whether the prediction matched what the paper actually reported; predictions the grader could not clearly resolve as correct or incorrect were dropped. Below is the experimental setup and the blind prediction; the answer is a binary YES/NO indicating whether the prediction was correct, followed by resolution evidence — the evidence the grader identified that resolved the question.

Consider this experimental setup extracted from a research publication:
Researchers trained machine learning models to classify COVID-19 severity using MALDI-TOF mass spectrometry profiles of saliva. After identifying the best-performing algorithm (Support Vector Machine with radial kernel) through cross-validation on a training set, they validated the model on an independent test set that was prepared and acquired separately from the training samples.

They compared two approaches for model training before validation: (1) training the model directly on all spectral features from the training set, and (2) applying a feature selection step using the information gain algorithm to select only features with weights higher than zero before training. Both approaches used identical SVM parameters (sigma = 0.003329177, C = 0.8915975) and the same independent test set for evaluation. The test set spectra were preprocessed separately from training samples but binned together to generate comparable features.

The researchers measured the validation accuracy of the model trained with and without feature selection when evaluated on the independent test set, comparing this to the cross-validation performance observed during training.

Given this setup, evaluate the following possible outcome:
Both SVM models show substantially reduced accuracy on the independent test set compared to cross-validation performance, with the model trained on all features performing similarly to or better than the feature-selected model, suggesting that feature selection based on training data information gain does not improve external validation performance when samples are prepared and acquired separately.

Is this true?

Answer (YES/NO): YES